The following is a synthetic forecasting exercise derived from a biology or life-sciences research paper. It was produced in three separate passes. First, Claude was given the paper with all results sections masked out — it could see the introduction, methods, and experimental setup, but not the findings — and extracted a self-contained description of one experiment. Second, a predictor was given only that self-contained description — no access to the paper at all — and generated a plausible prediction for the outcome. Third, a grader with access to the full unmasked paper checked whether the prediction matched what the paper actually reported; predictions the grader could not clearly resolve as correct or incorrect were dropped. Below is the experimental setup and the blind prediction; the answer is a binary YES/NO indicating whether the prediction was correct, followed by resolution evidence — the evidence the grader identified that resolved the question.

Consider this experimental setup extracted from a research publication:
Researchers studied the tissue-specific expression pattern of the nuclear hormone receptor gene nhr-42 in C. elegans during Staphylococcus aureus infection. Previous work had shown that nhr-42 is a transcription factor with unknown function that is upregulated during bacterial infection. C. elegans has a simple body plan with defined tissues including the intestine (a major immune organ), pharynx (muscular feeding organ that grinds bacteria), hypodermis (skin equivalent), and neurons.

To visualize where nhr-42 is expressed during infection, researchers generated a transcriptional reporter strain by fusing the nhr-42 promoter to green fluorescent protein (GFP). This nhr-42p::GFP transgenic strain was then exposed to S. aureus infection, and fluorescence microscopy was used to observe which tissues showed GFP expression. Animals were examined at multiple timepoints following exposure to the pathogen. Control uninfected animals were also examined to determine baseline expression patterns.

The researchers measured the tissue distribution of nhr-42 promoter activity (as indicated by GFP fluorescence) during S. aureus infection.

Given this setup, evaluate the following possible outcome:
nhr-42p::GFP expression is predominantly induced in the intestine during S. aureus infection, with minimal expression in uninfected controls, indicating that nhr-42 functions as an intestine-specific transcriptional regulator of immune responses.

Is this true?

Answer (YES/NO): NO